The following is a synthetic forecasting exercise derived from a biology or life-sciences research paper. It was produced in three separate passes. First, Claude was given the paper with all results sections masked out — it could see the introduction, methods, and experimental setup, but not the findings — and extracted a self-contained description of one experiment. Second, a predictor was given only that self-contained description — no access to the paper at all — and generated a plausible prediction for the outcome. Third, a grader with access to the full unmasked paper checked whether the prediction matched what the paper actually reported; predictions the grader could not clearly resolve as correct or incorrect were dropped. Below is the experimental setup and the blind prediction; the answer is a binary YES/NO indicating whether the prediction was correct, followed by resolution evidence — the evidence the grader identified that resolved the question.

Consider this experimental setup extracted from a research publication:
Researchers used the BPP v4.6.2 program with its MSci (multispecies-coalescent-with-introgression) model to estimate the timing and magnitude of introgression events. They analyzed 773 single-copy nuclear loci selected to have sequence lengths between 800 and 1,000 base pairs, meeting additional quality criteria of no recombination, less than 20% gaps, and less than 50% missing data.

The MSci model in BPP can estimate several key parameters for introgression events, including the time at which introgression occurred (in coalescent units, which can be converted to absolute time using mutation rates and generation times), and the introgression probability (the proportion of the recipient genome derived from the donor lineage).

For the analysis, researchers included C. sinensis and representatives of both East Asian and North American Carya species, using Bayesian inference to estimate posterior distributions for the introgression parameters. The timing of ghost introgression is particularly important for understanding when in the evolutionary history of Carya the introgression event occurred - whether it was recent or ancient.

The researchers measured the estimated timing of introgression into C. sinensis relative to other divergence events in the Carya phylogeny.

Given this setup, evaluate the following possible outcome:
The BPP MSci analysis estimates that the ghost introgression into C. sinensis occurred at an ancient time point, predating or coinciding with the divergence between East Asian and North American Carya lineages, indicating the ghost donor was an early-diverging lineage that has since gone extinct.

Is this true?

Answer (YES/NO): NO